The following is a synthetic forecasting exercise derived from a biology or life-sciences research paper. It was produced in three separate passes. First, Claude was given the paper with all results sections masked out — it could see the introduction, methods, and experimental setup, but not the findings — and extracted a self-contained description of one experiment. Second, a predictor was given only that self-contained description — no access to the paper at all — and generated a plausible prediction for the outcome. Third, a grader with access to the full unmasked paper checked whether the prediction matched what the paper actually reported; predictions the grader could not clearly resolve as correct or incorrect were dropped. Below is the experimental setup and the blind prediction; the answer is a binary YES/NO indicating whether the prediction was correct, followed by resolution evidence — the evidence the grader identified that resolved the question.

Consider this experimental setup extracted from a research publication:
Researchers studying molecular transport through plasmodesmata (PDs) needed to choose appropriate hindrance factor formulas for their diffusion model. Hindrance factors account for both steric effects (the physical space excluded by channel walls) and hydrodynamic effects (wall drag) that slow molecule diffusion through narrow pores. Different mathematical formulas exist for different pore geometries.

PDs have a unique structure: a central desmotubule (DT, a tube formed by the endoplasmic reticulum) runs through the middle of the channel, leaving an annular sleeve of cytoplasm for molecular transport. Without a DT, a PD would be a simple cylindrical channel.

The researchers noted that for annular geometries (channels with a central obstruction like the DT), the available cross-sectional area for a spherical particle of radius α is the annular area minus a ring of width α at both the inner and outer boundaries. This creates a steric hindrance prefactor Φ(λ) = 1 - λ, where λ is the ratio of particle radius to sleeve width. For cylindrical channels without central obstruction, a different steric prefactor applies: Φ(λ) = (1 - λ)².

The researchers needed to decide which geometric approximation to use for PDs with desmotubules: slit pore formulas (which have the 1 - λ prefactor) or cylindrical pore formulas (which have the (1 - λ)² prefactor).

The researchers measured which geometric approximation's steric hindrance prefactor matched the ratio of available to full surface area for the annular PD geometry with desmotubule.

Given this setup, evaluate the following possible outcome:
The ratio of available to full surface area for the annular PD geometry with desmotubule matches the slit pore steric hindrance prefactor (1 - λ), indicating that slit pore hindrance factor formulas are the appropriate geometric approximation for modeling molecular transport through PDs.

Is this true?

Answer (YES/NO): YES